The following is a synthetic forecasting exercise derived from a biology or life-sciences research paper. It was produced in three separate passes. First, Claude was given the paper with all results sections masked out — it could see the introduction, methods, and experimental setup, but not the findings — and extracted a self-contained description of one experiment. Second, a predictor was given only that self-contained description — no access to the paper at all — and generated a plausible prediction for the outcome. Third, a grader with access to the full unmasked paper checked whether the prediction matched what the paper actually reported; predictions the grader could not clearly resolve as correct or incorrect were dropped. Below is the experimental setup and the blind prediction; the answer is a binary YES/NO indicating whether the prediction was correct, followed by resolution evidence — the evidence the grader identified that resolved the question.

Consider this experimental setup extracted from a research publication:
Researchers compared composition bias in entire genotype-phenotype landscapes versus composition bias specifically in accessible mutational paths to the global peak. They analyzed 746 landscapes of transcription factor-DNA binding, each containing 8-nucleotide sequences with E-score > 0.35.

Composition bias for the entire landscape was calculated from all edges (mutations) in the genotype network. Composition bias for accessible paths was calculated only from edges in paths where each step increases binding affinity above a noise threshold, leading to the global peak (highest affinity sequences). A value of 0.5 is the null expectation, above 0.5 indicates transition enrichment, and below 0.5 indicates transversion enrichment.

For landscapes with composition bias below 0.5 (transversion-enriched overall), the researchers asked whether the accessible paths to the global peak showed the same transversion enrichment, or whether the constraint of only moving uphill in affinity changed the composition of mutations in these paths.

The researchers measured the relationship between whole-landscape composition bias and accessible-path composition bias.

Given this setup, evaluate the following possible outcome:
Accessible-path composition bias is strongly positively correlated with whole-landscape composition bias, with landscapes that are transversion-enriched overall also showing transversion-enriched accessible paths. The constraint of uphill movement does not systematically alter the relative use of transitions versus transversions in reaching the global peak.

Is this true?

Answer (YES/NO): NO